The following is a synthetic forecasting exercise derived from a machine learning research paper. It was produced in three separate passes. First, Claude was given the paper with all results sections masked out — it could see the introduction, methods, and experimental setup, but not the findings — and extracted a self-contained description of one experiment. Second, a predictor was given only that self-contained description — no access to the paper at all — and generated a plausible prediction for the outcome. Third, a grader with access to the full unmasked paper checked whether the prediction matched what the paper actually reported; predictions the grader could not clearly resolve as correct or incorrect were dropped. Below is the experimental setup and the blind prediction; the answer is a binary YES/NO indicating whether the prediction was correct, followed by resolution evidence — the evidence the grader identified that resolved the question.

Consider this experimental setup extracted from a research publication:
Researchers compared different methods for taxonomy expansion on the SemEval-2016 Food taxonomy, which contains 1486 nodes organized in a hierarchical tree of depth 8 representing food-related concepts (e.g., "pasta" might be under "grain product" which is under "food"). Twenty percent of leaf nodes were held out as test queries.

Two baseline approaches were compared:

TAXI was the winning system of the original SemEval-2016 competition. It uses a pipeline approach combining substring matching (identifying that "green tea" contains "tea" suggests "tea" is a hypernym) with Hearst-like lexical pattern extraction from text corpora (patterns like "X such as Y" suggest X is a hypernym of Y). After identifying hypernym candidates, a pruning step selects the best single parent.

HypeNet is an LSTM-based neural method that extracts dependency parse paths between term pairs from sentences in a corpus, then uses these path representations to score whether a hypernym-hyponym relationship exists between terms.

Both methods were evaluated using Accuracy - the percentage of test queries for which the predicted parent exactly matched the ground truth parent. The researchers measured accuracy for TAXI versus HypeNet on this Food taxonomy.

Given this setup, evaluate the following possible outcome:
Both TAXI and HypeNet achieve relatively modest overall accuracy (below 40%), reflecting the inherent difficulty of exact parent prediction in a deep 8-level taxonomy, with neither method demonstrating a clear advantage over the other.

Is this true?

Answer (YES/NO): NO